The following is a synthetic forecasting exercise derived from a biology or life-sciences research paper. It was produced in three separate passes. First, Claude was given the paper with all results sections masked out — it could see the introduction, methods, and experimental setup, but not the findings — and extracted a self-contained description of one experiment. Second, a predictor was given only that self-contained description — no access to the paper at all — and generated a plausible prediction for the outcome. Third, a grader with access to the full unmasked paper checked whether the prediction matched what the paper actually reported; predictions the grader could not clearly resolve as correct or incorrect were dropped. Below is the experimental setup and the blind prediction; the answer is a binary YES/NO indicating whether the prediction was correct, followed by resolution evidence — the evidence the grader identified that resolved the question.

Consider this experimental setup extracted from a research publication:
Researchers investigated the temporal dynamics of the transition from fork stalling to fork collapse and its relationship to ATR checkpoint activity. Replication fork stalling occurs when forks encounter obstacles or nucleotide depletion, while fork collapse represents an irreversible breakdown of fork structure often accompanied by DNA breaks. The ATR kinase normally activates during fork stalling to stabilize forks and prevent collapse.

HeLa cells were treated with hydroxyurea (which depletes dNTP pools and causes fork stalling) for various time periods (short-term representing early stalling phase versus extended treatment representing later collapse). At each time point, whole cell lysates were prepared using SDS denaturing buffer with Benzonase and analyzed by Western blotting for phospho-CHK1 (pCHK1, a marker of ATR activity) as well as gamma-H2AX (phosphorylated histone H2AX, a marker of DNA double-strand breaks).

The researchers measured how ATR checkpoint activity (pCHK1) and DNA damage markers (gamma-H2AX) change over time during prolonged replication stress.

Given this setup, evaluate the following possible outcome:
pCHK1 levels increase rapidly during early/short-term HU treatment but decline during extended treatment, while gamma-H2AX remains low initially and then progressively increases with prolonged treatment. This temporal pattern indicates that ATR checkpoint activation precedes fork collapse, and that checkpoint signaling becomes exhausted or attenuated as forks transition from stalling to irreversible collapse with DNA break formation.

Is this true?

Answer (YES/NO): NO